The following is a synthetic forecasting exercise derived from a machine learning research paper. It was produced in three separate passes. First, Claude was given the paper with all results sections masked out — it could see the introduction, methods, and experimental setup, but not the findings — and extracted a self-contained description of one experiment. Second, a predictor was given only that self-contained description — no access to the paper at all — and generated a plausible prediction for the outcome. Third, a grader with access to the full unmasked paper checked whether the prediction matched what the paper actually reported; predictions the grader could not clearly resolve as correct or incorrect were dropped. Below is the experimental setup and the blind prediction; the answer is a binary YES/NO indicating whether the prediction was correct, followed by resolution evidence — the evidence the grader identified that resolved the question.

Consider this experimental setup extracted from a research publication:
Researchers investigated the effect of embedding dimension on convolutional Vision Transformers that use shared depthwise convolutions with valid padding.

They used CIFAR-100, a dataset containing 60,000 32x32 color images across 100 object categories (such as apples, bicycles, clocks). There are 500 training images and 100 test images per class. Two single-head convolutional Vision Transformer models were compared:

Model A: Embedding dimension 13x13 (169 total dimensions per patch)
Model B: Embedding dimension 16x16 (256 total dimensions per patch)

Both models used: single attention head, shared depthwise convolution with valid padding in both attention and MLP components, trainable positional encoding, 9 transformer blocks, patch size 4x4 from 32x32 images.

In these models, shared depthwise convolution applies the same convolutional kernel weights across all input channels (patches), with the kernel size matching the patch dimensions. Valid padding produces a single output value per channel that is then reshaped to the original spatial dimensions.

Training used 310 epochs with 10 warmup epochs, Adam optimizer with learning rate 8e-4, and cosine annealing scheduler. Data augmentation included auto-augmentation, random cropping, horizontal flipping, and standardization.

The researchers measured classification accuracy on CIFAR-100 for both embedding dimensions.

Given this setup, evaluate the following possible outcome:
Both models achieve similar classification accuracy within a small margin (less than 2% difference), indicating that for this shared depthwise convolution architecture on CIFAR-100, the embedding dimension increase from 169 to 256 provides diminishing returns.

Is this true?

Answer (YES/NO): YES